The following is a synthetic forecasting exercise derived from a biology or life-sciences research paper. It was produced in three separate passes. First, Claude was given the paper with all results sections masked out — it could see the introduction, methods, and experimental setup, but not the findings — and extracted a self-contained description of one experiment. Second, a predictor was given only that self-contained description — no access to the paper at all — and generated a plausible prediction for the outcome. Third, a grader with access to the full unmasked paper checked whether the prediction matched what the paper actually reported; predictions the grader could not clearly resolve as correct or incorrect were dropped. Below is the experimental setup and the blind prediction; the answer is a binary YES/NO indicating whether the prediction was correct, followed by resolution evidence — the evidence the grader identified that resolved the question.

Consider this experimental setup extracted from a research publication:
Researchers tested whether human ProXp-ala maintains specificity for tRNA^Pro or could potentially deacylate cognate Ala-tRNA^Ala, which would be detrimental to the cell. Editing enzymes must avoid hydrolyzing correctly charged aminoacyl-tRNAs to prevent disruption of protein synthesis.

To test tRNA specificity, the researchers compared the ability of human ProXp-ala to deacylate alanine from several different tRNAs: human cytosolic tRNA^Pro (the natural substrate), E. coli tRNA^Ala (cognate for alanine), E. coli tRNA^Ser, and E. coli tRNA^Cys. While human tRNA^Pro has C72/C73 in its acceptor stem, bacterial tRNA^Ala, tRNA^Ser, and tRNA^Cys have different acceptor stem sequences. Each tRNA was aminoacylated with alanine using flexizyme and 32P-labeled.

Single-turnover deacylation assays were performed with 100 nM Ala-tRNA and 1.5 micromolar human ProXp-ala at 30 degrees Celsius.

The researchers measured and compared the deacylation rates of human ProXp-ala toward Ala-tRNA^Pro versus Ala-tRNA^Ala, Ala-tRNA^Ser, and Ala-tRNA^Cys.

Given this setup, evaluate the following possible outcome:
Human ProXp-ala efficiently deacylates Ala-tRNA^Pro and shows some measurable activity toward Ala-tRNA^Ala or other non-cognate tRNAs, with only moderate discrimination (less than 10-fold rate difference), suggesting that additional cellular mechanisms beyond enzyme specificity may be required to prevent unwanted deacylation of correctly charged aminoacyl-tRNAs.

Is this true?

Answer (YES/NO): NO